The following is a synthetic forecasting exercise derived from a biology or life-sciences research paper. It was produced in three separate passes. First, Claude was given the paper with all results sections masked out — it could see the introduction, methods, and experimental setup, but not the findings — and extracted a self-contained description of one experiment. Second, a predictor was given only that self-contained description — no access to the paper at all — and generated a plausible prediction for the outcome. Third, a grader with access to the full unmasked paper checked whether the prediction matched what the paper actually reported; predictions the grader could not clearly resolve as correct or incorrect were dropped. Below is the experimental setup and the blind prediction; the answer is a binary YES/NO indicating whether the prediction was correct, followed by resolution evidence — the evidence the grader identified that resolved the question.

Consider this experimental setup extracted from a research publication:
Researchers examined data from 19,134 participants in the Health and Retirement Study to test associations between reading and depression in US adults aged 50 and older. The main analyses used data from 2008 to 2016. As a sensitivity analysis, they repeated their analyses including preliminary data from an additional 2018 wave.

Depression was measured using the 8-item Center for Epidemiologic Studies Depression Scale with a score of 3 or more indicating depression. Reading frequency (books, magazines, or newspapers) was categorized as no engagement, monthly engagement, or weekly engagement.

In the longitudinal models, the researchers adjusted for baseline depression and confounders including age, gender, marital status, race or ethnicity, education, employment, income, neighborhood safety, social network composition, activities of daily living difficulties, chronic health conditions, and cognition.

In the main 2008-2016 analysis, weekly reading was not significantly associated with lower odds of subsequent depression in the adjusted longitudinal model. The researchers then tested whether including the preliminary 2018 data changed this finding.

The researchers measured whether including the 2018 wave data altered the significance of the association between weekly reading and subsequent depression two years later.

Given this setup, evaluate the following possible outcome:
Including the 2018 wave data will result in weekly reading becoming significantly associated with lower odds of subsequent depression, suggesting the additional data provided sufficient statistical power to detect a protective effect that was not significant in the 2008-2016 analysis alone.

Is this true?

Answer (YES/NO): YES